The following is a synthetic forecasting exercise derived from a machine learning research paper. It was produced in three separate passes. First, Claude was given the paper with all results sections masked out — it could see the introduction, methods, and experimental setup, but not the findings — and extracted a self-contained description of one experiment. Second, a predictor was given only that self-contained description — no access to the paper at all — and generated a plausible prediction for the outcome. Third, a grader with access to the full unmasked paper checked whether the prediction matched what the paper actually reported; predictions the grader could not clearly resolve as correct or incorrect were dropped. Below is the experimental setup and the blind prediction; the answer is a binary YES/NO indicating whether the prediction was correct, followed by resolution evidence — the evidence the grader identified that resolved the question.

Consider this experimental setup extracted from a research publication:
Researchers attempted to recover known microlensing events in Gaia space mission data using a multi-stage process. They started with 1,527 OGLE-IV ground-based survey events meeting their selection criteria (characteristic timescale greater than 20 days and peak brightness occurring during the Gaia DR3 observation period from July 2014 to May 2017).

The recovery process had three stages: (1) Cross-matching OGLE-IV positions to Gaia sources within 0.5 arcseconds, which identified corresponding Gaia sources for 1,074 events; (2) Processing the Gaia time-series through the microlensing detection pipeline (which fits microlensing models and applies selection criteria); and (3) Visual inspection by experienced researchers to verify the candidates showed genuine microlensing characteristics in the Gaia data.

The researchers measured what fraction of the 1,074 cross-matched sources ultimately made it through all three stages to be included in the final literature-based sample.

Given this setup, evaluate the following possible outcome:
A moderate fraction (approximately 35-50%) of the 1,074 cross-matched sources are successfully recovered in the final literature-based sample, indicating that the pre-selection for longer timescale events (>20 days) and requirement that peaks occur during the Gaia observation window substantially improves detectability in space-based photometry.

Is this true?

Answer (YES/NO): NO